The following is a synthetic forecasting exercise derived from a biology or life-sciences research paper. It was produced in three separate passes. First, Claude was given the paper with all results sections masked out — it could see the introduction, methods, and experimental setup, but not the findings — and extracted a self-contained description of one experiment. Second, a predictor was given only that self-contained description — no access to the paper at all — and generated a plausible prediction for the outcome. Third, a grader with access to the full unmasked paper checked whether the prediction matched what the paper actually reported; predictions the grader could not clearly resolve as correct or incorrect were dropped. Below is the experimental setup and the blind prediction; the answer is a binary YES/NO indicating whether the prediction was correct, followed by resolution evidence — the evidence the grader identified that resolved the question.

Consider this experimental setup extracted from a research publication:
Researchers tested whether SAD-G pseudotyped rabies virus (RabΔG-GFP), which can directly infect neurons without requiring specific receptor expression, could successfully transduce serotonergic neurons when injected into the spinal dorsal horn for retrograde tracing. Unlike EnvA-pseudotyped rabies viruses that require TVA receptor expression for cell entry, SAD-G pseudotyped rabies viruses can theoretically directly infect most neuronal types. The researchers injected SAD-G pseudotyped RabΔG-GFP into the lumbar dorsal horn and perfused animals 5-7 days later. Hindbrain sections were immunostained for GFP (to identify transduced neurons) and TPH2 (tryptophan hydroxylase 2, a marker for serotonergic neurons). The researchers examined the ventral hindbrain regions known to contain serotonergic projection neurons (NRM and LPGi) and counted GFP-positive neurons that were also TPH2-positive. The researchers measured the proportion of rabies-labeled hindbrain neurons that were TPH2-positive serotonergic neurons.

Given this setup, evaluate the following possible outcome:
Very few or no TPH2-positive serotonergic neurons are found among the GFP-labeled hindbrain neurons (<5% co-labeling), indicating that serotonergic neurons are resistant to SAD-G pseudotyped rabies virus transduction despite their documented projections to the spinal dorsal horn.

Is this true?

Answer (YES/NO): NO